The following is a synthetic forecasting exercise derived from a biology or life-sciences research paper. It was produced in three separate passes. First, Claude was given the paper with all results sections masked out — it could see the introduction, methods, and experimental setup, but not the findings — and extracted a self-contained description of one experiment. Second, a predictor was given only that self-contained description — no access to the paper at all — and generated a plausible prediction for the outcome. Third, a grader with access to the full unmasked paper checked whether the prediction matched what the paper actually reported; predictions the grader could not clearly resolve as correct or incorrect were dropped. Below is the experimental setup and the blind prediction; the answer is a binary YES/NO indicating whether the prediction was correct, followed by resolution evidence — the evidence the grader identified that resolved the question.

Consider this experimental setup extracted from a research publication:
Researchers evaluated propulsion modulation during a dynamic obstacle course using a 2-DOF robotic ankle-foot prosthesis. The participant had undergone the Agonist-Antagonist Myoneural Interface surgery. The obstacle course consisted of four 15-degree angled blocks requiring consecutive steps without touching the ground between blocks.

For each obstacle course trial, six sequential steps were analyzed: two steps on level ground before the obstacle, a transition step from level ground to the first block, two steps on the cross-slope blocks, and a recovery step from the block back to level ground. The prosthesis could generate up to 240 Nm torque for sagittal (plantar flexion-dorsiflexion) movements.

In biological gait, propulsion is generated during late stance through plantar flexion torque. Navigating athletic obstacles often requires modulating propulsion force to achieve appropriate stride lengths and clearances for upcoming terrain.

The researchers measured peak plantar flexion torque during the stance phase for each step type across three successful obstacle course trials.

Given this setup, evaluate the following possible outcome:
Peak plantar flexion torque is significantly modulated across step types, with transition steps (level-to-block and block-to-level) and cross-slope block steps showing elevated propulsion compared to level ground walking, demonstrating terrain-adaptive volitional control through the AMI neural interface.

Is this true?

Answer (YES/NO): NO